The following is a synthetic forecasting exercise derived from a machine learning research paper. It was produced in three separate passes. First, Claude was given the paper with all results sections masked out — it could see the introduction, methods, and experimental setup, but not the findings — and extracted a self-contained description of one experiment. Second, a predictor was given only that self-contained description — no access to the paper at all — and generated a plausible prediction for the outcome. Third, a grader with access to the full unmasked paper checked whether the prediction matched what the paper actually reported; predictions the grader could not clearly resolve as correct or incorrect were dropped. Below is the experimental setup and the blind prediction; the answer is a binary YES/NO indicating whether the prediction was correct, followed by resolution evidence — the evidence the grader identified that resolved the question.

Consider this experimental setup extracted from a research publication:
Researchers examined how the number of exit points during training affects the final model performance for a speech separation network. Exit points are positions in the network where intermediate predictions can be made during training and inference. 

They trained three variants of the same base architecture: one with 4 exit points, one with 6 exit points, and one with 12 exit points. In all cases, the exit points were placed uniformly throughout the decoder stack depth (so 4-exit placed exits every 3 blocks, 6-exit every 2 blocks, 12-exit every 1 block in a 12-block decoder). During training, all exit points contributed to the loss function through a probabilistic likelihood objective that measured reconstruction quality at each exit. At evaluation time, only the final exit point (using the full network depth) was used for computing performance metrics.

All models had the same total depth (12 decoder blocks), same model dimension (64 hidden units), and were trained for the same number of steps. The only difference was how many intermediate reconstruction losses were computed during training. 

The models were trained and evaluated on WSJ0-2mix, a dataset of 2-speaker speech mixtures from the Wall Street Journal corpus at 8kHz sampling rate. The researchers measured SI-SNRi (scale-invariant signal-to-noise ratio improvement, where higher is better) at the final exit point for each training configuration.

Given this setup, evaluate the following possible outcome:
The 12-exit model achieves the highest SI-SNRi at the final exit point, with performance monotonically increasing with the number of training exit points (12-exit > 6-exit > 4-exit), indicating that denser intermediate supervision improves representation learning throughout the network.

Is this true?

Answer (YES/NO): NO